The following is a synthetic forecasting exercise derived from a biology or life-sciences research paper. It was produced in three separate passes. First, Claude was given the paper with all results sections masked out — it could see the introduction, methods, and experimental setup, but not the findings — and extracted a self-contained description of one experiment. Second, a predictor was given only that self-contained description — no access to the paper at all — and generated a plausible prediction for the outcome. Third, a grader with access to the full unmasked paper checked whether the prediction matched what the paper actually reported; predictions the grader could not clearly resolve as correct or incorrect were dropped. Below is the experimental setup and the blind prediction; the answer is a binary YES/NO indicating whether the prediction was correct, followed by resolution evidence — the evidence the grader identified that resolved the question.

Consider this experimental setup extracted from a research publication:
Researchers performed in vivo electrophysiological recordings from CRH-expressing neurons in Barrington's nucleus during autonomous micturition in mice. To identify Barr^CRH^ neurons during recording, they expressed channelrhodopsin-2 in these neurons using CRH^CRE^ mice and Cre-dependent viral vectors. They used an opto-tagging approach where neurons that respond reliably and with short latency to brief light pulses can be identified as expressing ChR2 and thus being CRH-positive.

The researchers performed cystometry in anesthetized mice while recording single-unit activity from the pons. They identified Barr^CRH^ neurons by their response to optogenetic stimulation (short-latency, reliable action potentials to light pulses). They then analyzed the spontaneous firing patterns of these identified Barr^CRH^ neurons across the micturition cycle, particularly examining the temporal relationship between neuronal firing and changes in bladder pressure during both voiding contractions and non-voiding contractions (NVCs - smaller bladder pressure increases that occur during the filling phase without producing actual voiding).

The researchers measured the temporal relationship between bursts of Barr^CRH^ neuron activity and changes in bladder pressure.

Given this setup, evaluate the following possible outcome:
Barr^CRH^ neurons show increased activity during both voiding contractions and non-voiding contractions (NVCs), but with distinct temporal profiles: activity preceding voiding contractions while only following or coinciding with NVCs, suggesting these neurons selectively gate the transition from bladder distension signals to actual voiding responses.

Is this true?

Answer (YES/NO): NO